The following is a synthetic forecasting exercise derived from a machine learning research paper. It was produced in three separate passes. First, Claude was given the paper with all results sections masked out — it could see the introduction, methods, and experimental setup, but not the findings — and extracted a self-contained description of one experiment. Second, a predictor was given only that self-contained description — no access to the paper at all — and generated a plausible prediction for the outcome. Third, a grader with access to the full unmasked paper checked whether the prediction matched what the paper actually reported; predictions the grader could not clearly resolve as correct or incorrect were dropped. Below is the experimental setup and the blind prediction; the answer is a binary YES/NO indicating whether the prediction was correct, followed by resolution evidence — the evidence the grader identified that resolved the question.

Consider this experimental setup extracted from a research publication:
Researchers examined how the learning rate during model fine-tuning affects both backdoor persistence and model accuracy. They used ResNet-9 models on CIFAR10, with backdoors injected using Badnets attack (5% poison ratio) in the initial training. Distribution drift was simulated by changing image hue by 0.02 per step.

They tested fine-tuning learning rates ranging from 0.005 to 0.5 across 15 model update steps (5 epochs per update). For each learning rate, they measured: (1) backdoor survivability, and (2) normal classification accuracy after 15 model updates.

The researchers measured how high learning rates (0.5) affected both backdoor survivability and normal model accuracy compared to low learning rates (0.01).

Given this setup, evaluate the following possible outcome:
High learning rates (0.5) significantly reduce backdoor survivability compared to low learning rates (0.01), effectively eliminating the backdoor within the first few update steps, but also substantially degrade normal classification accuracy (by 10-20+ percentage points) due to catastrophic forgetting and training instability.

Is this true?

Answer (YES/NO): YES